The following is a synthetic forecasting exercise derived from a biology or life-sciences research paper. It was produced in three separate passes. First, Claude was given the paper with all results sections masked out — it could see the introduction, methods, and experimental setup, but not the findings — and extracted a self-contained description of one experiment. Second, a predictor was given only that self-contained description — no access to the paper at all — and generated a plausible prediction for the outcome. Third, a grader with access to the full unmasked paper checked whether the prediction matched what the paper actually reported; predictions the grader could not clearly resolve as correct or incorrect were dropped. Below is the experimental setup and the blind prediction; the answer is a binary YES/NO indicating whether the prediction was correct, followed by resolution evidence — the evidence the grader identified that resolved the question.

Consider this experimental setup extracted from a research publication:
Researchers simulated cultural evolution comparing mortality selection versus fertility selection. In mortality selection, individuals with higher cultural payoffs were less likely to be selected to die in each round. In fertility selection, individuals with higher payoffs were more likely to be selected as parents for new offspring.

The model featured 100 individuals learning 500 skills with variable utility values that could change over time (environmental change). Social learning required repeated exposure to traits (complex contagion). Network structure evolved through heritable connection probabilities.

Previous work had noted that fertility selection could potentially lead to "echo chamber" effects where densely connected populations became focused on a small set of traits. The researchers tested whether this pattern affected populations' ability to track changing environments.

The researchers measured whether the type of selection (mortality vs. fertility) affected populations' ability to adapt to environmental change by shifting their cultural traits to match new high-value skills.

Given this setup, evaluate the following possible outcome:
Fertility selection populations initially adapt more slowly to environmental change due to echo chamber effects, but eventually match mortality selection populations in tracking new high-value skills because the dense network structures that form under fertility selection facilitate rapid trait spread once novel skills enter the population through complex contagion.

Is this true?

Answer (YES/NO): NO